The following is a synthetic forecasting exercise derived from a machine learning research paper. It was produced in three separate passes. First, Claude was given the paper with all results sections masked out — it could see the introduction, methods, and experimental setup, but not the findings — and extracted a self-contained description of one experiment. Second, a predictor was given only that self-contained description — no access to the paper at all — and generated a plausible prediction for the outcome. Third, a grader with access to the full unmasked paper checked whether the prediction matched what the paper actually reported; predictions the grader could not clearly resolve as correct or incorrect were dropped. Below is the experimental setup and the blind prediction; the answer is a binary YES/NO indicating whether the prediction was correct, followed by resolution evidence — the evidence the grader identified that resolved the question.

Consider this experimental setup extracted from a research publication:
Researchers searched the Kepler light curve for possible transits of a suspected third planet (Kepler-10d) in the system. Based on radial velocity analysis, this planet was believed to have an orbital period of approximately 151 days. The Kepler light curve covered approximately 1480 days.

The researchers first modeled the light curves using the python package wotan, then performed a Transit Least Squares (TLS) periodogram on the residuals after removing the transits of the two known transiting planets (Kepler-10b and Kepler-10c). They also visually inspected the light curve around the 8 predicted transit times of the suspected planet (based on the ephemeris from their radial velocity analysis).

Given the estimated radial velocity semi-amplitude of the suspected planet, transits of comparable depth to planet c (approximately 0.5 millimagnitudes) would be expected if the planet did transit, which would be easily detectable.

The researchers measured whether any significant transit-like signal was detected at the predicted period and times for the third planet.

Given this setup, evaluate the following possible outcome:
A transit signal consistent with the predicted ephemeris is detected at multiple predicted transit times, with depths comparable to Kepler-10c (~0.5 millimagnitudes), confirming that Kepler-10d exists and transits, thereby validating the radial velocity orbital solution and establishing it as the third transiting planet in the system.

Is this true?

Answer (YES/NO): NO